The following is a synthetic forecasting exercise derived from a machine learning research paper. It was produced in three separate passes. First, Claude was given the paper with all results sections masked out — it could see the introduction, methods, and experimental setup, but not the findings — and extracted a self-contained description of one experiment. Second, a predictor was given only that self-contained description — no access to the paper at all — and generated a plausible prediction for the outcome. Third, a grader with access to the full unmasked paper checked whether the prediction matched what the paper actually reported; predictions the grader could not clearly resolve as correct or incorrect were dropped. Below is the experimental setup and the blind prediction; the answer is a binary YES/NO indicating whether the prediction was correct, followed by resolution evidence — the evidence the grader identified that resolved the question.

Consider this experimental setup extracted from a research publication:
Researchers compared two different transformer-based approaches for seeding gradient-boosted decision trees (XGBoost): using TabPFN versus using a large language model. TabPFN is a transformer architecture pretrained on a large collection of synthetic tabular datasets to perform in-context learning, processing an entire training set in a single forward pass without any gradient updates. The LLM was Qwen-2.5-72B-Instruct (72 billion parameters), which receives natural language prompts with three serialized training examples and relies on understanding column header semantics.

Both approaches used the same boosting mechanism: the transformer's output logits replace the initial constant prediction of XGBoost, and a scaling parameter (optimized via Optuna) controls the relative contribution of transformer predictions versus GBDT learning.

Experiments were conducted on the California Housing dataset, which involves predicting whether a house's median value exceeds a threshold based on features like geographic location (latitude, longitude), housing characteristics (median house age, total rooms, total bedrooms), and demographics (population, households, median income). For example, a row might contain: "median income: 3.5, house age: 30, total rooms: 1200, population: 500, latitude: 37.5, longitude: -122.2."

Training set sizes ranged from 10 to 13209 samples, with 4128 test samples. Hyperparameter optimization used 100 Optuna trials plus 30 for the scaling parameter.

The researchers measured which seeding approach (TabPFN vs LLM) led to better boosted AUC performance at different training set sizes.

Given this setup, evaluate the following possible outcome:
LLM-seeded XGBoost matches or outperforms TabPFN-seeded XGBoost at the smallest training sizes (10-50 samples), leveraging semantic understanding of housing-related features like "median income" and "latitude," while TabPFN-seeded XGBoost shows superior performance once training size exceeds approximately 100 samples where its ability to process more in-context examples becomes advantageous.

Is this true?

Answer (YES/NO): NO